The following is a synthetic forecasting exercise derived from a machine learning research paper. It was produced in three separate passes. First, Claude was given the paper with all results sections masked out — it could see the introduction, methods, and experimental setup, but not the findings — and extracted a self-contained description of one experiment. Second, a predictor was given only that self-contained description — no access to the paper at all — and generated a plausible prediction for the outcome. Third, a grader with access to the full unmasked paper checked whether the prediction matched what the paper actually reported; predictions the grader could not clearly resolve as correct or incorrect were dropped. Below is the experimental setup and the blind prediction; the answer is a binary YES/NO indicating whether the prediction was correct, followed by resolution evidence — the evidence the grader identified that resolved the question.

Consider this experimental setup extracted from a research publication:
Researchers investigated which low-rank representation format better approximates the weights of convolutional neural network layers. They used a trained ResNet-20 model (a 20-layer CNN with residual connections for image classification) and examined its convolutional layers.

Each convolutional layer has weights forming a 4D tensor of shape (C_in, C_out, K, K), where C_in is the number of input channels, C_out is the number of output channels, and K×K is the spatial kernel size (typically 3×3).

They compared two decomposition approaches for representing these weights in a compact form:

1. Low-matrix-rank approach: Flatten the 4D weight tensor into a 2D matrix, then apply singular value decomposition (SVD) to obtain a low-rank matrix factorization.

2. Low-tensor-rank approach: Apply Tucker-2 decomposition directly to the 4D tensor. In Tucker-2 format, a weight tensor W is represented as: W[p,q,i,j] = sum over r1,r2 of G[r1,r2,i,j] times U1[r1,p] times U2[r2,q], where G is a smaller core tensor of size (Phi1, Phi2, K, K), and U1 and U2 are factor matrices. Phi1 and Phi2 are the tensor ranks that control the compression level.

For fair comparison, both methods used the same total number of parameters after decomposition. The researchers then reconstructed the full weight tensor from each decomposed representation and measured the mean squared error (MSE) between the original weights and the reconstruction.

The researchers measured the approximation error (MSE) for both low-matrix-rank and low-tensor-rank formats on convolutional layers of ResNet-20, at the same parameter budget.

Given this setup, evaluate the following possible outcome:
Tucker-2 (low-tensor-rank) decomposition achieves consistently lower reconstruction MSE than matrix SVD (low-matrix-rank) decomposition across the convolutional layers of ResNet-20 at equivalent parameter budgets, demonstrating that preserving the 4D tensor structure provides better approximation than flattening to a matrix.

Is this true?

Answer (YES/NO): YES